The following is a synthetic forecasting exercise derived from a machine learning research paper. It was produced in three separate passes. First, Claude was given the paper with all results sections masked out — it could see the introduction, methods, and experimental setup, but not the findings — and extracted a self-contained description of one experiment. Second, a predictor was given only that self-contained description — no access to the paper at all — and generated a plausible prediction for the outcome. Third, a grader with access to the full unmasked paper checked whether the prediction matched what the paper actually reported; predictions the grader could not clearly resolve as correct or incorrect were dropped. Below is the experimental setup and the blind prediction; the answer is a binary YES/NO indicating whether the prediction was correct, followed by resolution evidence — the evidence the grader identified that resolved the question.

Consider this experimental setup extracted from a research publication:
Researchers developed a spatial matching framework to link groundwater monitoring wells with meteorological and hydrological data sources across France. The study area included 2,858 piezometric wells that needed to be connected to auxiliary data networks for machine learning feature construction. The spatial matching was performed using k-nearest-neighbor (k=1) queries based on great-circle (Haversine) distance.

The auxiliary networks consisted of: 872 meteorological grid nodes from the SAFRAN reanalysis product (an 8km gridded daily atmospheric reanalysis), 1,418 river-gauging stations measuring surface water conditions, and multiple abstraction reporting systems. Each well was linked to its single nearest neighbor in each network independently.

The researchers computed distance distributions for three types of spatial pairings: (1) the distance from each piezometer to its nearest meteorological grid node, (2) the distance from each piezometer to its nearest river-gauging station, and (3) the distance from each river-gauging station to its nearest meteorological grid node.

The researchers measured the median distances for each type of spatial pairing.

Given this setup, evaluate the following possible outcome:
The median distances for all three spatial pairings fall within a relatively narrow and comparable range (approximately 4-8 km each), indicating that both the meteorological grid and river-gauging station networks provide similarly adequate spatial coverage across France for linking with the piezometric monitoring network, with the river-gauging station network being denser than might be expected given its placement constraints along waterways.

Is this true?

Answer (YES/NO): NO